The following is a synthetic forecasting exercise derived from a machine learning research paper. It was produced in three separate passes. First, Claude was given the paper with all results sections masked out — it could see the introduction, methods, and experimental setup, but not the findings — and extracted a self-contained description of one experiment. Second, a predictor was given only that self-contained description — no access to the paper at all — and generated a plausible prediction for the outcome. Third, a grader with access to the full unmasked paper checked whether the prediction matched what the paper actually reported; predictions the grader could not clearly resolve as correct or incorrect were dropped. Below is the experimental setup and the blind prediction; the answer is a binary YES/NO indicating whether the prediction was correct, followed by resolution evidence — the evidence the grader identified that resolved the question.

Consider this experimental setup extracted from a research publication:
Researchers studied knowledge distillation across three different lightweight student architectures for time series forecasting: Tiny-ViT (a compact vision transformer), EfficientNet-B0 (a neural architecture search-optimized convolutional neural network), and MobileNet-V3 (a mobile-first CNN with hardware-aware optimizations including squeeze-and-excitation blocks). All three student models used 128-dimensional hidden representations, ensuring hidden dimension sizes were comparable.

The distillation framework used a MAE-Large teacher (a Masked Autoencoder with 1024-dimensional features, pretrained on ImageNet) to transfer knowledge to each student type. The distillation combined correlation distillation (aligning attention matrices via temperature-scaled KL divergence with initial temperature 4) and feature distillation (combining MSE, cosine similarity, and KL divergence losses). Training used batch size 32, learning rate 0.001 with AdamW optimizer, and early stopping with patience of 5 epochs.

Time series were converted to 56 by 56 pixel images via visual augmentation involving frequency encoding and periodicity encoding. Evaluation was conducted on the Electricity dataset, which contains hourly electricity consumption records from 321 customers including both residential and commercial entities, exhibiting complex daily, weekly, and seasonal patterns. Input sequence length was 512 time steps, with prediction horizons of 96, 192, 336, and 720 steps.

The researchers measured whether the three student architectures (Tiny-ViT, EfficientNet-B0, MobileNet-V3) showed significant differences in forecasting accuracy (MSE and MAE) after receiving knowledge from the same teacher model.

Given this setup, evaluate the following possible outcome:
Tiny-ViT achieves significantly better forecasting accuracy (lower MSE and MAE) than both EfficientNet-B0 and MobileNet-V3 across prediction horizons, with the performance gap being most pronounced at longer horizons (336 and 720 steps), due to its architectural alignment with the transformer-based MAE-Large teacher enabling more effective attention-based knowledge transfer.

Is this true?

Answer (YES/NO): NO